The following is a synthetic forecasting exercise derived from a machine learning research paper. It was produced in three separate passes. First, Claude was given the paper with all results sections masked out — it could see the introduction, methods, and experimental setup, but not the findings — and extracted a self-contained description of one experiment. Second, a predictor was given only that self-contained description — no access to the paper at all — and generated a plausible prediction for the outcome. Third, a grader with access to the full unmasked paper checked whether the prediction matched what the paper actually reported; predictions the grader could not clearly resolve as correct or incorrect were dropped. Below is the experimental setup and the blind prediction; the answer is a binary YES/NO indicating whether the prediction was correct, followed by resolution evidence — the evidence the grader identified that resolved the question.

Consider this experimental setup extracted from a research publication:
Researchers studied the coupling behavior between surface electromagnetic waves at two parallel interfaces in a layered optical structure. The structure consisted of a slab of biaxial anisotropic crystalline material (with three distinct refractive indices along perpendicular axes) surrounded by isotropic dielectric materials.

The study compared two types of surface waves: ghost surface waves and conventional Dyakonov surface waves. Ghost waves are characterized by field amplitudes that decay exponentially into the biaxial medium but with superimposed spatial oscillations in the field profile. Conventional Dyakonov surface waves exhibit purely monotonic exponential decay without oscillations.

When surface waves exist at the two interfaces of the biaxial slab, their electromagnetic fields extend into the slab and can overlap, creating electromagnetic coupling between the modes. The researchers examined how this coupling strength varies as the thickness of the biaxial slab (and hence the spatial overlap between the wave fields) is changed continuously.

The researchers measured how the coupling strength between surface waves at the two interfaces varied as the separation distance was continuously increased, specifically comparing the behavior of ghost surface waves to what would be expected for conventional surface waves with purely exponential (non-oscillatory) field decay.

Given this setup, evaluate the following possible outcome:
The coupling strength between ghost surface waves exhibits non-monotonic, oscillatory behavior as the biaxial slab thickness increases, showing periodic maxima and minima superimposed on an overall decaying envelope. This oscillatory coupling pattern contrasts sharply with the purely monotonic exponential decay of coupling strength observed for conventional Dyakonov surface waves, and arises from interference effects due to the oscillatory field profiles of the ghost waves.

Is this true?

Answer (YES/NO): YES